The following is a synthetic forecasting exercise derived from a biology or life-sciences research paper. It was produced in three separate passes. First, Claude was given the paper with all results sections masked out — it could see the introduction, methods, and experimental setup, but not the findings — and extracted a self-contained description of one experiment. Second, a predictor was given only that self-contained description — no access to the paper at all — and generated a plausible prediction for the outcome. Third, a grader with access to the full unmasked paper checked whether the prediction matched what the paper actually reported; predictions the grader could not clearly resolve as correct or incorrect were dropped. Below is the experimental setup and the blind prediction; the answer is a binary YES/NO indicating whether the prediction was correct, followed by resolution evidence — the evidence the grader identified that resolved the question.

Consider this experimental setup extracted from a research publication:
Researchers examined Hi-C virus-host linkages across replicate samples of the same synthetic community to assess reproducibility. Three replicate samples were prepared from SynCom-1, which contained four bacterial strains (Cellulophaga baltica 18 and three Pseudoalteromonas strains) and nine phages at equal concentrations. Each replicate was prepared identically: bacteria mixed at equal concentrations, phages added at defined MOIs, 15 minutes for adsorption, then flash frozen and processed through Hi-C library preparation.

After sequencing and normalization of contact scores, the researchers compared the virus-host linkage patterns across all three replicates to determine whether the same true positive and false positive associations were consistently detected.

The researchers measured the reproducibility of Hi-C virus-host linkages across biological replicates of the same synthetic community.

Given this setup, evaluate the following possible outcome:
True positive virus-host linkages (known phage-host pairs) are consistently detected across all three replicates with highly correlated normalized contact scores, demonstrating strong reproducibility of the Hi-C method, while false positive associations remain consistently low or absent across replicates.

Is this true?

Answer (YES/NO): NO